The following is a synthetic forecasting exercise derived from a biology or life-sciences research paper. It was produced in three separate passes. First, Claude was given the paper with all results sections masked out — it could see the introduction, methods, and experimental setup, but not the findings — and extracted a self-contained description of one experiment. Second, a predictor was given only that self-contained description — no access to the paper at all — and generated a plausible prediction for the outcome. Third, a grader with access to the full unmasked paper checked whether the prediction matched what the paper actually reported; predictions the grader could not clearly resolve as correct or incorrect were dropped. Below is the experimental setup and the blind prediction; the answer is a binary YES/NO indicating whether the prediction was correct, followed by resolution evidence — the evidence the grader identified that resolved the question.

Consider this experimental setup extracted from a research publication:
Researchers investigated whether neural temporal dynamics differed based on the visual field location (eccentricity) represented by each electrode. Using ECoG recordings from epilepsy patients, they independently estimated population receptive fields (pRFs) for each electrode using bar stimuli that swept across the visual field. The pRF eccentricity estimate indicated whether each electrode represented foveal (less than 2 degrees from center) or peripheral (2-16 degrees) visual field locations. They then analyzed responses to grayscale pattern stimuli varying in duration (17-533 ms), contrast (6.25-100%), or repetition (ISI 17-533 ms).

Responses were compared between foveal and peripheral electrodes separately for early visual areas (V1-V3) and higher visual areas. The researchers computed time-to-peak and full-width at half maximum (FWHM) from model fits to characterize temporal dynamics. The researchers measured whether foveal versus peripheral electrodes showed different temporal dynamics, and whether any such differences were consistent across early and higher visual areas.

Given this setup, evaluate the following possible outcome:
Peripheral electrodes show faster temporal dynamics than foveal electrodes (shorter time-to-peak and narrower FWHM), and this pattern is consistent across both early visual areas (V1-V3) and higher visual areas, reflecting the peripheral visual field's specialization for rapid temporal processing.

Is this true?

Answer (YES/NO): NO